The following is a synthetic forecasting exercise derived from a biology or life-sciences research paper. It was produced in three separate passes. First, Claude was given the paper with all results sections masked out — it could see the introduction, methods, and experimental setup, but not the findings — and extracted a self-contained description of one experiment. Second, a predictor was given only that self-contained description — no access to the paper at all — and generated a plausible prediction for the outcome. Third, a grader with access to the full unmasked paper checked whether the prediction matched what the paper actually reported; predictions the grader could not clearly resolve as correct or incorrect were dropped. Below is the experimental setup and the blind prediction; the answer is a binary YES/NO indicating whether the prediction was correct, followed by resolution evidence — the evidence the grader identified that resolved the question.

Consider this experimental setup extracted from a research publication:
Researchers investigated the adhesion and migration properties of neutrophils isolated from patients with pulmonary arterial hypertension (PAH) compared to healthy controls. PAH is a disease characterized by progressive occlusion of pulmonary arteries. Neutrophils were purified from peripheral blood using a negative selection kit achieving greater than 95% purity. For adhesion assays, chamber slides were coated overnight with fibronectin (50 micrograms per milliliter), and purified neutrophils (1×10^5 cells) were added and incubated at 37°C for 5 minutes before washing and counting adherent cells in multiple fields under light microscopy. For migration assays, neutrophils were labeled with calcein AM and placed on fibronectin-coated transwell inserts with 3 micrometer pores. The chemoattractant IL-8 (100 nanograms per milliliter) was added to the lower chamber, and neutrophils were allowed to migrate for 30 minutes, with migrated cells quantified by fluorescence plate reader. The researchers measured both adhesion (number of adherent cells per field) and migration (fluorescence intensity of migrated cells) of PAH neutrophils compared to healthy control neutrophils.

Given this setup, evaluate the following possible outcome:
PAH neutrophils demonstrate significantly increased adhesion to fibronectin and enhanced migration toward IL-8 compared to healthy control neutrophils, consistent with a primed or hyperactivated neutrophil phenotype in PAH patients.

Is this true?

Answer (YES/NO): NO